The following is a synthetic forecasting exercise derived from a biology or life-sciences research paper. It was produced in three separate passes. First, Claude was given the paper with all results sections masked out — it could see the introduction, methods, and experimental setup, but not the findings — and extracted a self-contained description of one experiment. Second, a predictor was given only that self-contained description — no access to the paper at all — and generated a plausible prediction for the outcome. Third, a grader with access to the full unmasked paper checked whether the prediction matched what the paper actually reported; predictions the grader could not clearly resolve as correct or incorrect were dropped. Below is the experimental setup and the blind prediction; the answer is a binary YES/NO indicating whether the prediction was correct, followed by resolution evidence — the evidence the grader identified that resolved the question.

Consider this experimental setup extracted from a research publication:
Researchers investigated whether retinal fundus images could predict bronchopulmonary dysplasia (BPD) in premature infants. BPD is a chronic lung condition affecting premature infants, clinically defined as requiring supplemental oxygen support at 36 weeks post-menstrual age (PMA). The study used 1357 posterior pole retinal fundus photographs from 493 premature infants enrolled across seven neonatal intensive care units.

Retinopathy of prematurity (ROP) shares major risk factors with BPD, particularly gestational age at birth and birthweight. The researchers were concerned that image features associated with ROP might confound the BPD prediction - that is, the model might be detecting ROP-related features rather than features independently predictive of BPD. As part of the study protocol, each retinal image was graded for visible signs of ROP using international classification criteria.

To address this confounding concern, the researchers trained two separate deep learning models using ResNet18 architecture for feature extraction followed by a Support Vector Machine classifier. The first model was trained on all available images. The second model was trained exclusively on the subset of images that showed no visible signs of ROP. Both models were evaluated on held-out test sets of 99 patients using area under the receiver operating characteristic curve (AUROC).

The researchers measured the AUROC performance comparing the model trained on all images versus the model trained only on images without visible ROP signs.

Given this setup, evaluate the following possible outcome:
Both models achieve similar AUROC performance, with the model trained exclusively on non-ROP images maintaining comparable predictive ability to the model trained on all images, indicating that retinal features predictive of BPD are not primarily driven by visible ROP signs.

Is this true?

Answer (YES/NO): YES